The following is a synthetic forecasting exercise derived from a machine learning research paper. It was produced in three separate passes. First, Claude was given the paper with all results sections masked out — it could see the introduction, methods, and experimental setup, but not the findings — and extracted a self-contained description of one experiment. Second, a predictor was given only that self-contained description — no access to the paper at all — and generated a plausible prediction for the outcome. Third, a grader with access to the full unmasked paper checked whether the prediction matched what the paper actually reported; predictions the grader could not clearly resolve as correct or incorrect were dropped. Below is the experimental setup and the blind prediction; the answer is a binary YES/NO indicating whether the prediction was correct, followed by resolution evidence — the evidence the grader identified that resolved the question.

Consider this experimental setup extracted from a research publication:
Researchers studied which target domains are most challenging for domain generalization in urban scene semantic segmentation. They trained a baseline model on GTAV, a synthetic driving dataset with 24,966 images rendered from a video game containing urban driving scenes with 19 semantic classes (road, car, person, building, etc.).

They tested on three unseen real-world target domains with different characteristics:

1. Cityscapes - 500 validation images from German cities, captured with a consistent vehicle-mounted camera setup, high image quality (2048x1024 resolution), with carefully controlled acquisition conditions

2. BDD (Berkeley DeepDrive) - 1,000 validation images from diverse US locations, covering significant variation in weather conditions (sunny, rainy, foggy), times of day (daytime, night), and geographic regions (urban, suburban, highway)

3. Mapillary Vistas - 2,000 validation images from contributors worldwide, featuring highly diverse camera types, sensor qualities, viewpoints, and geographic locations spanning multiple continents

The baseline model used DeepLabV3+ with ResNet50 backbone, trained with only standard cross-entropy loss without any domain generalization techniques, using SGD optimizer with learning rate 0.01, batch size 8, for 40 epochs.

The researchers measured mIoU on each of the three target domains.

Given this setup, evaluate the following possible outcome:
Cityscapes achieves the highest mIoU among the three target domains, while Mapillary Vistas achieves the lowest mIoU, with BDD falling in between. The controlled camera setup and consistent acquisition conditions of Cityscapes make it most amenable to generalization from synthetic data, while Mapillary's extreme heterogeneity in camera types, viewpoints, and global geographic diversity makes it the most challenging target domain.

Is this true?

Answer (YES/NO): NO